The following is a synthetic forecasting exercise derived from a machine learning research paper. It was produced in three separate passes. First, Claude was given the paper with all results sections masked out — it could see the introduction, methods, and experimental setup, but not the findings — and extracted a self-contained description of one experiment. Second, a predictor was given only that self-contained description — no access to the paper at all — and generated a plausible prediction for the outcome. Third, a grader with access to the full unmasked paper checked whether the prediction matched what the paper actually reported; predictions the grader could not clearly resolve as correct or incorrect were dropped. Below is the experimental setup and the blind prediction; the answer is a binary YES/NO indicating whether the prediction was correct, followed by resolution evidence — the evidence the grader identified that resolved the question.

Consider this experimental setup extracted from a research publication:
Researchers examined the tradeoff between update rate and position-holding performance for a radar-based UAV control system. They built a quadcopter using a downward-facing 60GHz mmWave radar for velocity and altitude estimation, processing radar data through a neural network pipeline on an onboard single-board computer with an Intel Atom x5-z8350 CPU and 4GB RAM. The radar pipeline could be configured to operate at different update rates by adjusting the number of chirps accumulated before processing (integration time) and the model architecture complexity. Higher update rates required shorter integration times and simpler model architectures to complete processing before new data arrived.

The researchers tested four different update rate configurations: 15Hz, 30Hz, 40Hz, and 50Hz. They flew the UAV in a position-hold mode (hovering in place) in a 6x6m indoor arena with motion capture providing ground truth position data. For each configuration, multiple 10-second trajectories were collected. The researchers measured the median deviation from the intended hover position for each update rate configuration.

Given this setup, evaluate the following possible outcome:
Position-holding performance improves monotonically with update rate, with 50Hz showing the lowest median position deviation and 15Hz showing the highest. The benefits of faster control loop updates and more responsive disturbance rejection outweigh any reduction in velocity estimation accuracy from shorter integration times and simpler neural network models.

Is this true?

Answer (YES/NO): NO